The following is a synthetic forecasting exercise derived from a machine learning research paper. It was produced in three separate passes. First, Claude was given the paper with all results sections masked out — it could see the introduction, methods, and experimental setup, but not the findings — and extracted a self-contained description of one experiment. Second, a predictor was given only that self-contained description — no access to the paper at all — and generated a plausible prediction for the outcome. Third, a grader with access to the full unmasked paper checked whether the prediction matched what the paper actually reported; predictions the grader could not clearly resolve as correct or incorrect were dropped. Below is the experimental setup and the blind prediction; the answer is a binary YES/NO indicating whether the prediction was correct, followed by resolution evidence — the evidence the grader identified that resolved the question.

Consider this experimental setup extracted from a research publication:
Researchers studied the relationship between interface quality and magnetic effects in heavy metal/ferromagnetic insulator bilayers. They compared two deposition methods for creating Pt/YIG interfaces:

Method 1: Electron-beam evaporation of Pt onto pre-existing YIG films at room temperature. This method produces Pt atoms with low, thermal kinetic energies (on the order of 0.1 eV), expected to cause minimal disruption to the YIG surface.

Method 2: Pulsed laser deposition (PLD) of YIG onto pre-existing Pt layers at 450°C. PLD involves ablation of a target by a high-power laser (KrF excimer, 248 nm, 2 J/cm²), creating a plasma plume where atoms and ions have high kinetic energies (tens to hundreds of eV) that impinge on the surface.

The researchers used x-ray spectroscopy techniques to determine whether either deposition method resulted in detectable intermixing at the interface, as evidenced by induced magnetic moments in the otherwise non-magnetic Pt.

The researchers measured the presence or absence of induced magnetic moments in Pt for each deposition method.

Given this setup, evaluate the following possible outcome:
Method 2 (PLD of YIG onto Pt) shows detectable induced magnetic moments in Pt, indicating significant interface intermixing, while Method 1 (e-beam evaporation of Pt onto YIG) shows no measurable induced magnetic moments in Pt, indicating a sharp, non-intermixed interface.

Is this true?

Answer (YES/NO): YES